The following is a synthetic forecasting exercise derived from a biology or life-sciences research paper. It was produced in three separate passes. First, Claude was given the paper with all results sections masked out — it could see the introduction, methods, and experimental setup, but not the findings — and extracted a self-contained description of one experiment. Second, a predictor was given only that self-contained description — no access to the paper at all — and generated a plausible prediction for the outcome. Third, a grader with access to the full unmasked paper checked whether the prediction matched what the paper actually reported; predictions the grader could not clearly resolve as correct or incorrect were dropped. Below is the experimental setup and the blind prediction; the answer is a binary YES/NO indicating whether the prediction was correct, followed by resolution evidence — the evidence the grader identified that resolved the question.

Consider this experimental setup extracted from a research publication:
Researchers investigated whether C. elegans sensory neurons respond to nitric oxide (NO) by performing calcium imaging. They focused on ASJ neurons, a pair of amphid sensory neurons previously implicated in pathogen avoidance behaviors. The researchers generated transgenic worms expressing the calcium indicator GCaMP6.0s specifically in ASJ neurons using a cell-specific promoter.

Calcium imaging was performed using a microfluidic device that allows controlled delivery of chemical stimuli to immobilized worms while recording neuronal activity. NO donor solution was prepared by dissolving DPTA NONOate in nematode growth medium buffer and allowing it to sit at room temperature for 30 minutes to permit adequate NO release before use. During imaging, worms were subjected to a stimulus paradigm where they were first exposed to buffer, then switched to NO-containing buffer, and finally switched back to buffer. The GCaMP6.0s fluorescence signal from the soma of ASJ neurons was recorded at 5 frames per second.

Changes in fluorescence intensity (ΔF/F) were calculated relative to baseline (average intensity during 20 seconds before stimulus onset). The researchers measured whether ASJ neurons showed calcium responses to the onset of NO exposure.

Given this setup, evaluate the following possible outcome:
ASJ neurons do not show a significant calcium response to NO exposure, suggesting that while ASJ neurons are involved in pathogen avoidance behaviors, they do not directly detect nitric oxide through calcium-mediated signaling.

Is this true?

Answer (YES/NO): NO